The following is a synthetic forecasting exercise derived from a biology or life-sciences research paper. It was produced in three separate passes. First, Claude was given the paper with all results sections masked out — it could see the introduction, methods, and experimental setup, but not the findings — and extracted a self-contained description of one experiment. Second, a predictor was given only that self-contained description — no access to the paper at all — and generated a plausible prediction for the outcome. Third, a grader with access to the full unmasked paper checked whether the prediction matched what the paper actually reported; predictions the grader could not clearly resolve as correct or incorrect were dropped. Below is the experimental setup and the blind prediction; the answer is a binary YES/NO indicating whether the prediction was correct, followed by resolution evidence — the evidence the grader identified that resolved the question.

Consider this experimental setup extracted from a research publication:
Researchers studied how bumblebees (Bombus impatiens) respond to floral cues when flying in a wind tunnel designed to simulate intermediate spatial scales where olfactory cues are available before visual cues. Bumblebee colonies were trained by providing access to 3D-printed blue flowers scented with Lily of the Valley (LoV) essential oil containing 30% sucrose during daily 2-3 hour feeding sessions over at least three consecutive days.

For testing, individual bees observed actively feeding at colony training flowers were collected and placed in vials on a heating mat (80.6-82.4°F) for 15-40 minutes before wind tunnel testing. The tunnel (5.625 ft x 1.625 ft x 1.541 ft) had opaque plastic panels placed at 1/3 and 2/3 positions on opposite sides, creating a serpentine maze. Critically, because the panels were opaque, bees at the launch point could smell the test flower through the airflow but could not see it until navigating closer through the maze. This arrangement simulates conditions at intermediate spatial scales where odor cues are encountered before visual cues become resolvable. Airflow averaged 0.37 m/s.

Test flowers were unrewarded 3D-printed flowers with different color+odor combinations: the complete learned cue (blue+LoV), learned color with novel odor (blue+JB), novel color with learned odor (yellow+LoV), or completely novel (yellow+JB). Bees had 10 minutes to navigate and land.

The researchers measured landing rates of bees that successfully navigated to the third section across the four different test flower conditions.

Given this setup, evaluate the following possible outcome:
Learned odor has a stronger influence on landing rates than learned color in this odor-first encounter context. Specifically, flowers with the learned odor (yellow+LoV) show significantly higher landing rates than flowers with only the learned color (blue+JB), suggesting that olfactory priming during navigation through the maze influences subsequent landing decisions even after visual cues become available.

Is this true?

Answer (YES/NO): NO